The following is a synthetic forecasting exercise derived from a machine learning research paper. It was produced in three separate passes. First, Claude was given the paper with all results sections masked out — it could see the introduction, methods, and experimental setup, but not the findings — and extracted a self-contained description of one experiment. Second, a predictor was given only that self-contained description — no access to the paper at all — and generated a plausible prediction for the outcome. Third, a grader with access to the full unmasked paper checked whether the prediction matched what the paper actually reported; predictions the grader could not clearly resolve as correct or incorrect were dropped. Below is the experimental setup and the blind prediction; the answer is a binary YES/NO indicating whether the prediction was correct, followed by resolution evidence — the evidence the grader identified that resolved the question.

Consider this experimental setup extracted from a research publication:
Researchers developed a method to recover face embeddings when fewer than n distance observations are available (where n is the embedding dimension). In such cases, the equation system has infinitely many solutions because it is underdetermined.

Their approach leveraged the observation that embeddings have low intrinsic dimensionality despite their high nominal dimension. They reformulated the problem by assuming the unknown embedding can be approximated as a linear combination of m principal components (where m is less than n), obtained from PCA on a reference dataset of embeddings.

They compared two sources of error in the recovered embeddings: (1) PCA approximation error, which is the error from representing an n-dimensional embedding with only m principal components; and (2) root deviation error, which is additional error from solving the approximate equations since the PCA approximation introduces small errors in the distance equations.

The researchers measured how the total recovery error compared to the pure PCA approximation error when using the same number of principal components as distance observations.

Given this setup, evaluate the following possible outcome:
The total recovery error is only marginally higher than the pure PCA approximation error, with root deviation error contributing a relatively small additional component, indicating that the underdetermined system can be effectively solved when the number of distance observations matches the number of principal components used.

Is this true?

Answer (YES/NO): YES